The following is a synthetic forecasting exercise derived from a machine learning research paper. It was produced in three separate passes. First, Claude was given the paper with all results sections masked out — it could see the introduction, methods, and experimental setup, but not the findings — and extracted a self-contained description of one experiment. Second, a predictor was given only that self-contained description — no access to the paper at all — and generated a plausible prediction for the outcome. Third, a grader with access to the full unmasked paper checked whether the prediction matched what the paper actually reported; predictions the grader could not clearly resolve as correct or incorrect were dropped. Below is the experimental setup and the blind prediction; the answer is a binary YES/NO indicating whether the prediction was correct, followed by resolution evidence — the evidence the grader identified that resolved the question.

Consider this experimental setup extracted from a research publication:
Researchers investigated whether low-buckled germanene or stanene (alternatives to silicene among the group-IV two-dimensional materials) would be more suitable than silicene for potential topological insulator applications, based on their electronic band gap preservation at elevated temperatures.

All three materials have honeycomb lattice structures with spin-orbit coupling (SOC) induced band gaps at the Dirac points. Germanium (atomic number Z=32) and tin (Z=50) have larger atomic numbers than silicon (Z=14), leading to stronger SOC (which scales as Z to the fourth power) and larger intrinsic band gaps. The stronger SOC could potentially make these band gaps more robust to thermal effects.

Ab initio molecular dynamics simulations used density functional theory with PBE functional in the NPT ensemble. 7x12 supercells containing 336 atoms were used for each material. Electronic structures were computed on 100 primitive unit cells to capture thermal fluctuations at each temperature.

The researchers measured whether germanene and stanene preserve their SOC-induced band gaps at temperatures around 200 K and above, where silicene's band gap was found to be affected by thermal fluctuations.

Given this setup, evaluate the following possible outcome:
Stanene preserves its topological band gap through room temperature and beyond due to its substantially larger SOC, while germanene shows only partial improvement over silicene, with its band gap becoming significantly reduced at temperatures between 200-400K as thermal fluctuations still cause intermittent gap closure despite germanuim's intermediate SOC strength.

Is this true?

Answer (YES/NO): NO